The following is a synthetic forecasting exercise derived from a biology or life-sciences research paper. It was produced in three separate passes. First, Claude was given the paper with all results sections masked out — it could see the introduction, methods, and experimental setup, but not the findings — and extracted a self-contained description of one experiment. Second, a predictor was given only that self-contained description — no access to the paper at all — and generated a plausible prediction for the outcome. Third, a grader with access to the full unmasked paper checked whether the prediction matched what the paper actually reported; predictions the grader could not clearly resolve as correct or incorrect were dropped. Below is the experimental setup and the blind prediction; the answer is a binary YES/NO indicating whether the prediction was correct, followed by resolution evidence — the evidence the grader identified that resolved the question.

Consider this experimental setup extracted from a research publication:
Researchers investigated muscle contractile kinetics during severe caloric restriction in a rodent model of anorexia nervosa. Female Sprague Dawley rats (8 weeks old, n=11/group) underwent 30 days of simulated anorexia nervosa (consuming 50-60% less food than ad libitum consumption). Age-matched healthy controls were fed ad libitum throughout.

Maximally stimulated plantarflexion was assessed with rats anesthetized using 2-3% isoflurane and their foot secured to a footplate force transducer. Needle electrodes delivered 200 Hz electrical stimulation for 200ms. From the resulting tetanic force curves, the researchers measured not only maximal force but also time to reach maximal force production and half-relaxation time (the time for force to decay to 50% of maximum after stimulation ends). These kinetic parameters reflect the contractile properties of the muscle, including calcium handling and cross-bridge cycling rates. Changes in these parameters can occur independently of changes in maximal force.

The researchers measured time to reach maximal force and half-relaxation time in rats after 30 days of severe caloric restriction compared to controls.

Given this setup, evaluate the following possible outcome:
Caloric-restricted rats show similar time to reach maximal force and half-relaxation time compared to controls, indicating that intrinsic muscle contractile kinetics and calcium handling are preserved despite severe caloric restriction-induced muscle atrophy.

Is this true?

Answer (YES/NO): NO